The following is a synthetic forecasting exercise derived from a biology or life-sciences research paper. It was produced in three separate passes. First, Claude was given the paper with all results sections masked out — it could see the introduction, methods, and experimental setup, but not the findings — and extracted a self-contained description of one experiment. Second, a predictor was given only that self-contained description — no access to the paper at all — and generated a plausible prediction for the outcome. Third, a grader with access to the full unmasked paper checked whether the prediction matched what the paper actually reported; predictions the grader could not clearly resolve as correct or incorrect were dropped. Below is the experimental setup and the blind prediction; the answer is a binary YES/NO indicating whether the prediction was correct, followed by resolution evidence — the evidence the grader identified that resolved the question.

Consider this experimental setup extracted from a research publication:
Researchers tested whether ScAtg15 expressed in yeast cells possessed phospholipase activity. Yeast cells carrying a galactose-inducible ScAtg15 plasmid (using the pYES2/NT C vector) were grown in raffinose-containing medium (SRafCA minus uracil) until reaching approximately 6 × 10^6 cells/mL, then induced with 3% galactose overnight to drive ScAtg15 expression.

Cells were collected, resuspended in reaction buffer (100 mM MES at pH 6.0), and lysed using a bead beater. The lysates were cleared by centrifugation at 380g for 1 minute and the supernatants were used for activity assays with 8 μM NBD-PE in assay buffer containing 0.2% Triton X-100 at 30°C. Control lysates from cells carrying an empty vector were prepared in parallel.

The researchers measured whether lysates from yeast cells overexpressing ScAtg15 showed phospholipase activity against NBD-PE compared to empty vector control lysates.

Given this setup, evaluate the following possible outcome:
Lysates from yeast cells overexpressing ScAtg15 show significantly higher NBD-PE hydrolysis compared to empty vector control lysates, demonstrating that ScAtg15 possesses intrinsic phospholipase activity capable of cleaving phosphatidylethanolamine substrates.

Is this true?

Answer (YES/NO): NO